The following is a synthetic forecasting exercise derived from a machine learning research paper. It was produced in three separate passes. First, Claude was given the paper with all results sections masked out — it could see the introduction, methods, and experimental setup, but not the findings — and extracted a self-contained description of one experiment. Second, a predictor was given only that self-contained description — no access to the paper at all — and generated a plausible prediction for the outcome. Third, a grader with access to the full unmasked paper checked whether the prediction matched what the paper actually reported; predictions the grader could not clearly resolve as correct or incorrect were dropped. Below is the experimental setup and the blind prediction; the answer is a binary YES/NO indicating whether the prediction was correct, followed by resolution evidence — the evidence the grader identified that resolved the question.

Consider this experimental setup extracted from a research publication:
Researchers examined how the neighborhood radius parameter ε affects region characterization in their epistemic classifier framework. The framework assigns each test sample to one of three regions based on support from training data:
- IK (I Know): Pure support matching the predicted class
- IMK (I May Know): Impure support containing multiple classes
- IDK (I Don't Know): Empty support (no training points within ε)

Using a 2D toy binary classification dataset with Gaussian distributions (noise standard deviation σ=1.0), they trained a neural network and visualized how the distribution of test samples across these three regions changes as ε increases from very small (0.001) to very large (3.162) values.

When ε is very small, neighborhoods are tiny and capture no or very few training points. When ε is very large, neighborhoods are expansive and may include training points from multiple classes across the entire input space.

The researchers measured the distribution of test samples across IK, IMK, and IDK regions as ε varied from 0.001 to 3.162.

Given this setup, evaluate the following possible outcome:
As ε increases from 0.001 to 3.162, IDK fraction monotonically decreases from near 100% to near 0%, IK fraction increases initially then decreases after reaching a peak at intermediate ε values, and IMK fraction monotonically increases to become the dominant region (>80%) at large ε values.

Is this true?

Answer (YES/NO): YES